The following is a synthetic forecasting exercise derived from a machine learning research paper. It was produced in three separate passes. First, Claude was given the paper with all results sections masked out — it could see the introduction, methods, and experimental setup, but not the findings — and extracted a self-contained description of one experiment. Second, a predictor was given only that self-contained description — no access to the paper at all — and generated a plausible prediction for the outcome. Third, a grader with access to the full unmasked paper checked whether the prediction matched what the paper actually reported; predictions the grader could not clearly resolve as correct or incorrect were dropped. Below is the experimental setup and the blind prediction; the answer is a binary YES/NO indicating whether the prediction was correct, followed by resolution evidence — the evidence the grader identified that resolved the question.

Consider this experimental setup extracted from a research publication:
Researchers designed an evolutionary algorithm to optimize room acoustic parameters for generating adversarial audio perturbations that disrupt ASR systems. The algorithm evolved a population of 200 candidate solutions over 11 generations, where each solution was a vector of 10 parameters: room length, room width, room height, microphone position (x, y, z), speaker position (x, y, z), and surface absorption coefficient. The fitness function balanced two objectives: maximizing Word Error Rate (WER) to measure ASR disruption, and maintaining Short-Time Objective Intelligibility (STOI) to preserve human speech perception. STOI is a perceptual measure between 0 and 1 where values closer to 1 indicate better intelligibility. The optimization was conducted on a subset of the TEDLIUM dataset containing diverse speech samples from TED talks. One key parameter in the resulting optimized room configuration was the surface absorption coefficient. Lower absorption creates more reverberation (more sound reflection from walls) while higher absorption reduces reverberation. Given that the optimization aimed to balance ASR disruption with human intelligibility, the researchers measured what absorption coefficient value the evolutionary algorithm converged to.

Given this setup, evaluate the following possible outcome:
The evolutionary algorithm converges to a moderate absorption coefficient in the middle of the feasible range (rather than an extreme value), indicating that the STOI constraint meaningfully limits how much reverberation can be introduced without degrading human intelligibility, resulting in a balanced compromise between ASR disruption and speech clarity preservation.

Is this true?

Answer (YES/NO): YES